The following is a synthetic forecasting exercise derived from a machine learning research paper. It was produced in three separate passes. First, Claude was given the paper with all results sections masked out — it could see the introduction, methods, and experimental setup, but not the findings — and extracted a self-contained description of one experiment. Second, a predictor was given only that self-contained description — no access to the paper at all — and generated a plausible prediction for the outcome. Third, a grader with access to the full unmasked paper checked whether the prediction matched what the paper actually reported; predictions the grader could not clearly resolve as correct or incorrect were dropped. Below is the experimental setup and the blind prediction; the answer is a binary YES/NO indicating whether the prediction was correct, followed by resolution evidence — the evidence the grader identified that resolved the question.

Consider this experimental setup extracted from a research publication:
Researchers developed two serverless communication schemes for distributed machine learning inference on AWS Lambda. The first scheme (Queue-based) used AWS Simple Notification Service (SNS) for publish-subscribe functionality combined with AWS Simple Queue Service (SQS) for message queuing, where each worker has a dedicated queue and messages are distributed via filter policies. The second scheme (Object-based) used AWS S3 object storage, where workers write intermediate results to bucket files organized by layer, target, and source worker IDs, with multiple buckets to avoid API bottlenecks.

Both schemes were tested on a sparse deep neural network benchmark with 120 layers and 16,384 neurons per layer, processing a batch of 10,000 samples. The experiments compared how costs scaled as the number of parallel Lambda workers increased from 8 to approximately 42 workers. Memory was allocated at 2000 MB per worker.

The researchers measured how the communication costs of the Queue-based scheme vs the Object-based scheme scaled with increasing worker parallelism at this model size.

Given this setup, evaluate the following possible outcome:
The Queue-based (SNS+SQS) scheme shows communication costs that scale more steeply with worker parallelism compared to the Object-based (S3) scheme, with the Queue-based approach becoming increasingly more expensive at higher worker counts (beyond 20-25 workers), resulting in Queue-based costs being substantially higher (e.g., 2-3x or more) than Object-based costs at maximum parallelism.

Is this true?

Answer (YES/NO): NO